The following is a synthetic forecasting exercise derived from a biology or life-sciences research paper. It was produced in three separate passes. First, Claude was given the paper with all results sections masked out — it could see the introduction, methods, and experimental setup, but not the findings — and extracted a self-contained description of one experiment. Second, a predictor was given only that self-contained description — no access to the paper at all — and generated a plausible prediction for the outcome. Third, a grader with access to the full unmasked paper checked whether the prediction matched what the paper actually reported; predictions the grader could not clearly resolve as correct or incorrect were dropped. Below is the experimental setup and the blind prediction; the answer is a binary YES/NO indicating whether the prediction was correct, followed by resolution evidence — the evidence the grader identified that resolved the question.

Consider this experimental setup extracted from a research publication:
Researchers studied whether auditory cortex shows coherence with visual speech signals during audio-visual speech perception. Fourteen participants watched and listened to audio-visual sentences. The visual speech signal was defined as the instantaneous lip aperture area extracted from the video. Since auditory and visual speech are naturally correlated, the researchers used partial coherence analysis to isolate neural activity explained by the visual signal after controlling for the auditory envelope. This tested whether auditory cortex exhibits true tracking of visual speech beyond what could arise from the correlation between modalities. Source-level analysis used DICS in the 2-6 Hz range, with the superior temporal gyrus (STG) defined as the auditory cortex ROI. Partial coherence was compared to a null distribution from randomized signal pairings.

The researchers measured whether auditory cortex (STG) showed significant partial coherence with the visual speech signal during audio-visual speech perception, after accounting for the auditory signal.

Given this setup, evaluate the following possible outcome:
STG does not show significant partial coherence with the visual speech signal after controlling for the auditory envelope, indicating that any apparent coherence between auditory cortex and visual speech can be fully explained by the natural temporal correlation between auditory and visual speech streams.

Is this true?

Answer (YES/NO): YES